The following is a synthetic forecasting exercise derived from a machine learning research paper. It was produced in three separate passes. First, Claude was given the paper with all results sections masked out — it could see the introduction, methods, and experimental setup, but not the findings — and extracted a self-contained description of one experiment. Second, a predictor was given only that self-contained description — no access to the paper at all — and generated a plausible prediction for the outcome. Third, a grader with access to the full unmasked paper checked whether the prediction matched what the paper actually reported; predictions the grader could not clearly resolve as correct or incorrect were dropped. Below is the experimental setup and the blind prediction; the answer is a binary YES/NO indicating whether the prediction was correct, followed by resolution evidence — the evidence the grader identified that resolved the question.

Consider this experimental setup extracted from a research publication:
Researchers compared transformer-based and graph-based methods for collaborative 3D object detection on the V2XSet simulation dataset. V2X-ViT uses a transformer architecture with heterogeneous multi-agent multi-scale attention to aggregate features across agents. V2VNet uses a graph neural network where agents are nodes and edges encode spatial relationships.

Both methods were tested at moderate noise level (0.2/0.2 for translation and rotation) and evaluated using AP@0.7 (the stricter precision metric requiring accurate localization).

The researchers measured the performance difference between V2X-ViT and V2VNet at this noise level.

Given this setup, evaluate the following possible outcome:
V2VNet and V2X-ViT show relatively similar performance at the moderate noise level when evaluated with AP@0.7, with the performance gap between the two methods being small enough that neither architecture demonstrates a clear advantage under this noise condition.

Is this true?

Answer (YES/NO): NO